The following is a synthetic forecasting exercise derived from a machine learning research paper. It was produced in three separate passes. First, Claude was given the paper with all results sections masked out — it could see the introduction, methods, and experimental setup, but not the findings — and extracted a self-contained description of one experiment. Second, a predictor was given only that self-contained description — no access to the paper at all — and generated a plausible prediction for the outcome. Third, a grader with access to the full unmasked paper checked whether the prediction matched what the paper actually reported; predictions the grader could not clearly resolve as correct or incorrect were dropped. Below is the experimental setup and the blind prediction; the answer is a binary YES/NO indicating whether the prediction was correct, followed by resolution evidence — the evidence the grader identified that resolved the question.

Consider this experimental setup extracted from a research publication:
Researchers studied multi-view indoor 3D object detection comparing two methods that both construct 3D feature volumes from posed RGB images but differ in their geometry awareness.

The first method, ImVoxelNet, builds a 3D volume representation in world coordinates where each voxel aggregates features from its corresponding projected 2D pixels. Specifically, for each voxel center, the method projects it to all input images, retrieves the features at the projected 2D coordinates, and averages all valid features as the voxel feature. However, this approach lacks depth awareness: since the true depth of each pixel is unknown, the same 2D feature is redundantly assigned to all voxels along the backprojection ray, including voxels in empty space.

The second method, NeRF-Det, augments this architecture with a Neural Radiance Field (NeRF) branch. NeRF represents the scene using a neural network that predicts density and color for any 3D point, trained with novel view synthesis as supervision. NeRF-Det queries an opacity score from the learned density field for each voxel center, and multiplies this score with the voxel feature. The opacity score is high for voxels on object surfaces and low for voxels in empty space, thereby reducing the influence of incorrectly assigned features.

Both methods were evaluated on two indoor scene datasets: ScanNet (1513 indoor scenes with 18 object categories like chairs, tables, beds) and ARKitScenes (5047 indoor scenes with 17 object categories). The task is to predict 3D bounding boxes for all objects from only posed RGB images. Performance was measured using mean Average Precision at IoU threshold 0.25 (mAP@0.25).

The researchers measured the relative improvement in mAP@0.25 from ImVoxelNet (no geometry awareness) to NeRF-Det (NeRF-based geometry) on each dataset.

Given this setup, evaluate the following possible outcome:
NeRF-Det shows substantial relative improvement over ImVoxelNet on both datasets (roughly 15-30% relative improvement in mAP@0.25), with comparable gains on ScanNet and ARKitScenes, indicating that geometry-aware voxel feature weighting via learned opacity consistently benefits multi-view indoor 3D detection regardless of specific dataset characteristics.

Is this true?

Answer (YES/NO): NO